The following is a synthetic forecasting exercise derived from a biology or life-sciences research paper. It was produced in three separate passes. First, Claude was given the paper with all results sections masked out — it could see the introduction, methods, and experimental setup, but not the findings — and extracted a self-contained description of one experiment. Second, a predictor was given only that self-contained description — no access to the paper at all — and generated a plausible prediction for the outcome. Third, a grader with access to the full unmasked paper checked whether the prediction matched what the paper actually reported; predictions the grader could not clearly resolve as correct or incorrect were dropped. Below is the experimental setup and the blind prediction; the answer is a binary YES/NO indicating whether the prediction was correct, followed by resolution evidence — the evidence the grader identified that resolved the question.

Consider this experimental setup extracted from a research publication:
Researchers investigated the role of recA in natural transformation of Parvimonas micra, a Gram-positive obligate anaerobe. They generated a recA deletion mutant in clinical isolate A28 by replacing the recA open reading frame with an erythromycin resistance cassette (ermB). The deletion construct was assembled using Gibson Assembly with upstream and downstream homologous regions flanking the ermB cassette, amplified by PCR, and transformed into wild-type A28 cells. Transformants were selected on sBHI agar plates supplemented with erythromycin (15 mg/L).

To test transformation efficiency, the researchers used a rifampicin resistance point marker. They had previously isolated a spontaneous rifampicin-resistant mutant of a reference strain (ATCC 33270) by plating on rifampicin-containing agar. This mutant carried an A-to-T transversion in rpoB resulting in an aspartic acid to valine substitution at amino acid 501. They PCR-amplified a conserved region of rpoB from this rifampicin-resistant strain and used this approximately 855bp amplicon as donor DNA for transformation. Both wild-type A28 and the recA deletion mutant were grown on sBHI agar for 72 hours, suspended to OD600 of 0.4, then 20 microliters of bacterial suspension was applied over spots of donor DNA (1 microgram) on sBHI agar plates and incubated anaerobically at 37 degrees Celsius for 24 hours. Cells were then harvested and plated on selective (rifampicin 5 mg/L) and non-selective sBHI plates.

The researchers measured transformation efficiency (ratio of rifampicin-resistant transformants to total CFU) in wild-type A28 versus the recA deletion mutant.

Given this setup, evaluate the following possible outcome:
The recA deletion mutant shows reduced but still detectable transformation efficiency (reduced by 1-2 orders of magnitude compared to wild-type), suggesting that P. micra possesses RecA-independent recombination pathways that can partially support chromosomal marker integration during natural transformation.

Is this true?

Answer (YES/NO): NO